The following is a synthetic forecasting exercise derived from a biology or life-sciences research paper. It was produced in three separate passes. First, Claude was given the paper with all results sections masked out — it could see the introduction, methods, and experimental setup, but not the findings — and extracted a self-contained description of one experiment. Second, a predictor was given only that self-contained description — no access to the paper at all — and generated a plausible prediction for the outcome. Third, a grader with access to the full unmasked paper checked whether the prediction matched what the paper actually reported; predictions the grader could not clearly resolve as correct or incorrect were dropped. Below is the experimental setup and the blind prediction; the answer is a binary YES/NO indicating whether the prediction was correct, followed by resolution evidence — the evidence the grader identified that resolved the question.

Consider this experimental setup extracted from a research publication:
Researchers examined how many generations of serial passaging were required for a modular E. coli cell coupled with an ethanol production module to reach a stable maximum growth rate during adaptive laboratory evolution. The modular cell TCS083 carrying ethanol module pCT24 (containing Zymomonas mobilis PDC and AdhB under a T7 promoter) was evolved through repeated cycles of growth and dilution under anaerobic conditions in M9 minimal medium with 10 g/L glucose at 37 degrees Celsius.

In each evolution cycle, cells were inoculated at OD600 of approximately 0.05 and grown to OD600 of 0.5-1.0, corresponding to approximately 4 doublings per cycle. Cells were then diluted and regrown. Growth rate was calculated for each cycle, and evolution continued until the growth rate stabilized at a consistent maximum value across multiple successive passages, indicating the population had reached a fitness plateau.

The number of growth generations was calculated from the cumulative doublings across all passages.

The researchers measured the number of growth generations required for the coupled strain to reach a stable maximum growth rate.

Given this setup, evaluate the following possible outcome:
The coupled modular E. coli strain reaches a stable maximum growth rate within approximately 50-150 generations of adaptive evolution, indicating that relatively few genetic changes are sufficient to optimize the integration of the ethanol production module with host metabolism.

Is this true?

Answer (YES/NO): YES